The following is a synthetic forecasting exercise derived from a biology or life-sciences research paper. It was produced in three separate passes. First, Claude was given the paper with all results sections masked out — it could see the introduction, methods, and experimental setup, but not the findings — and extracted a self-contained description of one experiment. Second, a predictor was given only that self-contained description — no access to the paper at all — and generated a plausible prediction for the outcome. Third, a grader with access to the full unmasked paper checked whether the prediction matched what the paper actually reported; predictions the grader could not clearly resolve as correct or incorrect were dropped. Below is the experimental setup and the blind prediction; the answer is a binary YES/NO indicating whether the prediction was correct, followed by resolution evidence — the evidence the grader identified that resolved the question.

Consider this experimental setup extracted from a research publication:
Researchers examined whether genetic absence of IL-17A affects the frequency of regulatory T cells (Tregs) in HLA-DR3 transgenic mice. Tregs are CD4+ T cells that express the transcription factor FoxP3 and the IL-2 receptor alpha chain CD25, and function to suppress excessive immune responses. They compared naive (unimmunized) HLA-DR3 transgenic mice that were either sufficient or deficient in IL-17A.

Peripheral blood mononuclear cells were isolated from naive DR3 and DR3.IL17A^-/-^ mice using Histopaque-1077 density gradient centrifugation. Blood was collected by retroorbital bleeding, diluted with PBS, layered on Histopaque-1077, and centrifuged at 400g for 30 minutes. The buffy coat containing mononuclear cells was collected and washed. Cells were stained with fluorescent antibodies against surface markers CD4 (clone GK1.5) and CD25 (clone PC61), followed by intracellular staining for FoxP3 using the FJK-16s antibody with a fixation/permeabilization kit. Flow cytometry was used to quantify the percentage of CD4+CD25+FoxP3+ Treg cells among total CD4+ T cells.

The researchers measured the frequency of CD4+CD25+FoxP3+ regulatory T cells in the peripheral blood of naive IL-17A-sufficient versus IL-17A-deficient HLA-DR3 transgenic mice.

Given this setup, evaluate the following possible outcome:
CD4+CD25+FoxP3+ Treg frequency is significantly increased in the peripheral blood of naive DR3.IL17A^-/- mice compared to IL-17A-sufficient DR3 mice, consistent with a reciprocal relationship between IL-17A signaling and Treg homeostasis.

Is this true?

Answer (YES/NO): YES